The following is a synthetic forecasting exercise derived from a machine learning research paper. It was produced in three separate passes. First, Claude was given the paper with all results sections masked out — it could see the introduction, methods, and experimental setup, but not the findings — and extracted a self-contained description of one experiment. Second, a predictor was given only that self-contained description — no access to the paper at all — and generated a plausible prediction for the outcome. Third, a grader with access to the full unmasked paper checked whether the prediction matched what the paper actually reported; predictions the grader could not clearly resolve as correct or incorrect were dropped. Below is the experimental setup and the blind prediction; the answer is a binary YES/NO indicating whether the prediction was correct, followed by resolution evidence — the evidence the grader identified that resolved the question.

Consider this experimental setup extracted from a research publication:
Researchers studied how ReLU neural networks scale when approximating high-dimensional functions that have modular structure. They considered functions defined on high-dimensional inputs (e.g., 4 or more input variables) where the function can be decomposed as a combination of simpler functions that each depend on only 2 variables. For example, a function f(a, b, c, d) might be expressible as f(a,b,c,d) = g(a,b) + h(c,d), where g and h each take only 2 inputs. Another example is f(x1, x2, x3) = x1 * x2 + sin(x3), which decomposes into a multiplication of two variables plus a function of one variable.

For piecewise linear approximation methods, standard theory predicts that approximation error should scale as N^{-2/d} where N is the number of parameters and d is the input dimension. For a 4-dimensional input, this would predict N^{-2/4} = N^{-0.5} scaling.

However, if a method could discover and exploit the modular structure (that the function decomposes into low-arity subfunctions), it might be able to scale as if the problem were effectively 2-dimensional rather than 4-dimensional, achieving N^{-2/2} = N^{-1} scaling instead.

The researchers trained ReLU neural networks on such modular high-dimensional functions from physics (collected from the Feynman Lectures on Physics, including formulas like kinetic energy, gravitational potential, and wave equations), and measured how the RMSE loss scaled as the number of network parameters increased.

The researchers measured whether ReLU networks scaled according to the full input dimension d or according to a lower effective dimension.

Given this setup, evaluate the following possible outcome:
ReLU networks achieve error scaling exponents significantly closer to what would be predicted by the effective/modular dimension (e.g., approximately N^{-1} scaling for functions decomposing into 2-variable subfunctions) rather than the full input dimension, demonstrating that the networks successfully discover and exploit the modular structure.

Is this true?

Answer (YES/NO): YES